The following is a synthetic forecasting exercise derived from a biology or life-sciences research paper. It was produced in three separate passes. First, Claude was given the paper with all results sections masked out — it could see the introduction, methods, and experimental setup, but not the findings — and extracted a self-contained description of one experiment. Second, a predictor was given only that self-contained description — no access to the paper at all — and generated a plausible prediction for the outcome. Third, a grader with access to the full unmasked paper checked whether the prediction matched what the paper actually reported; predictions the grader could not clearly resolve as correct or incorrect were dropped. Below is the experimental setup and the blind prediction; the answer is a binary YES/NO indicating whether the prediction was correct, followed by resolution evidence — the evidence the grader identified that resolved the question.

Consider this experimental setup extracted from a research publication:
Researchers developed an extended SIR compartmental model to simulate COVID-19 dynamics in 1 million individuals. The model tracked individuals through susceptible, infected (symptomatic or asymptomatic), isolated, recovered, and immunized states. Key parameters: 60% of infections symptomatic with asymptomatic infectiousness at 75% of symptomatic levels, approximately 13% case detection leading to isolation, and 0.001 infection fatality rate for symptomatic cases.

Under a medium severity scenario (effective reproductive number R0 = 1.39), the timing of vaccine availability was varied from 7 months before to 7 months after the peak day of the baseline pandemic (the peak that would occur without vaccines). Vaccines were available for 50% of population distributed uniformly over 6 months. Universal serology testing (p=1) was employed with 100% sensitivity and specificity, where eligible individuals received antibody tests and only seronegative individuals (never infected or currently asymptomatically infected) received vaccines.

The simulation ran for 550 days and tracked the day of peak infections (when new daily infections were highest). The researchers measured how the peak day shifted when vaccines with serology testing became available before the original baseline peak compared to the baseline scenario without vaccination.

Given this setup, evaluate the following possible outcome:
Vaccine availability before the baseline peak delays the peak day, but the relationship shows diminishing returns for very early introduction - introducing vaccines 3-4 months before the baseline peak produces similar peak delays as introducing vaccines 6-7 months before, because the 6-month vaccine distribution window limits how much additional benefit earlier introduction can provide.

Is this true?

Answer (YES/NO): NO